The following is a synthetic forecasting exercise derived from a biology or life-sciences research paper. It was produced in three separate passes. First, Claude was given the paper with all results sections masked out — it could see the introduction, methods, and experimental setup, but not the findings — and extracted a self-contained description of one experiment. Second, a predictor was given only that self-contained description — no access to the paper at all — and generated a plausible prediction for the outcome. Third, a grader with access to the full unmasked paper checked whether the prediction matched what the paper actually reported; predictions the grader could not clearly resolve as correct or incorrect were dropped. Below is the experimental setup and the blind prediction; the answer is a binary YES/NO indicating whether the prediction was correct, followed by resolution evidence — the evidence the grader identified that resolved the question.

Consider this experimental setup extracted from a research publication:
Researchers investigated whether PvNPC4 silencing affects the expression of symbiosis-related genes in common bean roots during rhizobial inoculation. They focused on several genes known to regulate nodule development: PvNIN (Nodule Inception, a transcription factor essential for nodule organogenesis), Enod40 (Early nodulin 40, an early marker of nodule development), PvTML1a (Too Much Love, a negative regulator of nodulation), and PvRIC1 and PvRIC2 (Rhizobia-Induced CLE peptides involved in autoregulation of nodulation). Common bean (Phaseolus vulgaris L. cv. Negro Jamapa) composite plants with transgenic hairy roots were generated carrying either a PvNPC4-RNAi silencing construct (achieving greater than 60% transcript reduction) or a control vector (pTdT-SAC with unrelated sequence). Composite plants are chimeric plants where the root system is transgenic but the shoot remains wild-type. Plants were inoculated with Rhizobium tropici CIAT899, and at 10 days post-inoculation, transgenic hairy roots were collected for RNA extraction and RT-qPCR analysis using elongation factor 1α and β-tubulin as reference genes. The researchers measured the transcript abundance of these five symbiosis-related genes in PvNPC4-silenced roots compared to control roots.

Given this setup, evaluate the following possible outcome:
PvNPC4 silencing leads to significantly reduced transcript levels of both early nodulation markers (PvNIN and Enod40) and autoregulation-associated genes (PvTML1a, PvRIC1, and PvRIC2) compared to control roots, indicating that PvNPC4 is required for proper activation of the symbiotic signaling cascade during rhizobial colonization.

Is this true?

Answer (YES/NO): NO